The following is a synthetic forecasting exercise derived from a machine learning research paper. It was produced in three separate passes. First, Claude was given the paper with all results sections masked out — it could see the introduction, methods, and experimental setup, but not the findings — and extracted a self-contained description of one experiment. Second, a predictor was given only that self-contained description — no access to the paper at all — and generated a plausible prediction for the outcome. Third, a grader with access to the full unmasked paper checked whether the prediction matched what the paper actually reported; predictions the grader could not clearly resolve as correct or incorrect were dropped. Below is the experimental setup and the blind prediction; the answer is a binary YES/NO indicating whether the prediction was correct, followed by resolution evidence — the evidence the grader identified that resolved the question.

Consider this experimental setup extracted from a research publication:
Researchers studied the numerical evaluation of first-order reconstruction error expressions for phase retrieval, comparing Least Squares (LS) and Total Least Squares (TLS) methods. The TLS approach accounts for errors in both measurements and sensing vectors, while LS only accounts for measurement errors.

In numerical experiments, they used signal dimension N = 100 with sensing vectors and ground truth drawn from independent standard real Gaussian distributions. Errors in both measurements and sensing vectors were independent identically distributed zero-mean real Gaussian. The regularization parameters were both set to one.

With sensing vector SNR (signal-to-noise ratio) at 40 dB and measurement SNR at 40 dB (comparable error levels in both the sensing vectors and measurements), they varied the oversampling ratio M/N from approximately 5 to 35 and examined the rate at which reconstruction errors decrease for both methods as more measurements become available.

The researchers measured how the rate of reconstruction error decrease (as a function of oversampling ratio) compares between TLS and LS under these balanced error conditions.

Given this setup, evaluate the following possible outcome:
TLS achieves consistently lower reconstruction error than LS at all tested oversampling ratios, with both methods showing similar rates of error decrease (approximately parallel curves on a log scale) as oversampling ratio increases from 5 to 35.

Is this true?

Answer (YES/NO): NO